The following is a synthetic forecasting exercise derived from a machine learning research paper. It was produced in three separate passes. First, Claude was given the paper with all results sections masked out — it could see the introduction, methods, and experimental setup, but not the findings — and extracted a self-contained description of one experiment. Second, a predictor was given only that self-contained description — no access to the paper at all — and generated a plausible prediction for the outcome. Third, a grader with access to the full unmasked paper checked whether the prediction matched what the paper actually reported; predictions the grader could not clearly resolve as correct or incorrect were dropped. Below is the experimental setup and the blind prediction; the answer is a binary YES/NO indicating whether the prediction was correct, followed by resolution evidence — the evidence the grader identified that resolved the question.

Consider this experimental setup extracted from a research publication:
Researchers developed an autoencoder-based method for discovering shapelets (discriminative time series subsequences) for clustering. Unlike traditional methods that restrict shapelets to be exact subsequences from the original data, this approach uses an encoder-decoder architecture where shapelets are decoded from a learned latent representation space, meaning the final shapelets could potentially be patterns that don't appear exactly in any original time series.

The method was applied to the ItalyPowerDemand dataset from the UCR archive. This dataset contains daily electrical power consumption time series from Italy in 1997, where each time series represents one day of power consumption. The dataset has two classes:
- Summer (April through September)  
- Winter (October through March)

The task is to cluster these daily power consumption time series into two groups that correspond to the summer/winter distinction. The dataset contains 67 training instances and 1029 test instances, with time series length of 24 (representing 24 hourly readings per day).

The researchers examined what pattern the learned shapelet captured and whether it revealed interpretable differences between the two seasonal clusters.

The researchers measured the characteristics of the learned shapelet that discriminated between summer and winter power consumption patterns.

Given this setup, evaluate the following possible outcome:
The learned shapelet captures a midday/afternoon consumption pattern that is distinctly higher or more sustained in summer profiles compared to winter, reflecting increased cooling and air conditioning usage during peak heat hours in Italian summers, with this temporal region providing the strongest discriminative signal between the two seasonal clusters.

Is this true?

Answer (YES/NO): NO